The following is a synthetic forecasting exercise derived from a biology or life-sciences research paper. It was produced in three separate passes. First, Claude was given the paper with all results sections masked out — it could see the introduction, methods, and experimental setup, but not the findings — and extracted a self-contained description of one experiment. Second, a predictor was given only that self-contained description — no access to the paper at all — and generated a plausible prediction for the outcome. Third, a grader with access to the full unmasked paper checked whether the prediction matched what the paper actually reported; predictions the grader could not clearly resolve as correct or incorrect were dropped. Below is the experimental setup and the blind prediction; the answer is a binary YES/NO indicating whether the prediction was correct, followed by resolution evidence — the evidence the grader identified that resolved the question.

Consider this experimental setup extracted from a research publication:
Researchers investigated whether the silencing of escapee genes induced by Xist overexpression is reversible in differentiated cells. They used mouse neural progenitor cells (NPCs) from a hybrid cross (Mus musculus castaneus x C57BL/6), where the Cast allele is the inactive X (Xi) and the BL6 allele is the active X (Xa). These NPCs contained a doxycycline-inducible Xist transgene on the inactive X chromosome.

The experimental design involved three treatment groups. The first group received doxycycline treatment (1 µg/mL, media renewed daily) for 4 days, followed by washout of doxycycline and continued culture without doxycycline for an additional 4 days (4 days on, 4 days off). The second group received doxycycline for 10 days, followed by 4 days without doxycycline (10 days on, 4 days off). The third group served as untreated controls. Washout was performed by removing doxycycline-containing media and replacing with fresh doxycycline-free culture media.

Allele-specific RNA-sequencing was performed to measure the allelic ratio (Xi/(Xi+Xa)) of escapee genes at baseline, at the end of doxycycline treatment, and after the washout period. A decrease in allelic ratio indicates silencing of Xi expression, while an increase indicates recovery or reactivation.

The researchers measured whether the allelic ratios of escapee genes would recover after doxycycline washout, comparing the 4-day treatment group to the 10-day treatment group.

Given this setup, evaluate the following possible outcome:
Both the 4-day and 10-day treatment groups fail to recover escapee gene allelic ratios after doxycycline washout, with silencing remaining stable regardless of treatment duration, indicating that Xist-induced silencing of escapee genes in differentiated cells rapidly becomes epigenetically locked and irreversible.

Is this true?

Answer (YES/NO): NO